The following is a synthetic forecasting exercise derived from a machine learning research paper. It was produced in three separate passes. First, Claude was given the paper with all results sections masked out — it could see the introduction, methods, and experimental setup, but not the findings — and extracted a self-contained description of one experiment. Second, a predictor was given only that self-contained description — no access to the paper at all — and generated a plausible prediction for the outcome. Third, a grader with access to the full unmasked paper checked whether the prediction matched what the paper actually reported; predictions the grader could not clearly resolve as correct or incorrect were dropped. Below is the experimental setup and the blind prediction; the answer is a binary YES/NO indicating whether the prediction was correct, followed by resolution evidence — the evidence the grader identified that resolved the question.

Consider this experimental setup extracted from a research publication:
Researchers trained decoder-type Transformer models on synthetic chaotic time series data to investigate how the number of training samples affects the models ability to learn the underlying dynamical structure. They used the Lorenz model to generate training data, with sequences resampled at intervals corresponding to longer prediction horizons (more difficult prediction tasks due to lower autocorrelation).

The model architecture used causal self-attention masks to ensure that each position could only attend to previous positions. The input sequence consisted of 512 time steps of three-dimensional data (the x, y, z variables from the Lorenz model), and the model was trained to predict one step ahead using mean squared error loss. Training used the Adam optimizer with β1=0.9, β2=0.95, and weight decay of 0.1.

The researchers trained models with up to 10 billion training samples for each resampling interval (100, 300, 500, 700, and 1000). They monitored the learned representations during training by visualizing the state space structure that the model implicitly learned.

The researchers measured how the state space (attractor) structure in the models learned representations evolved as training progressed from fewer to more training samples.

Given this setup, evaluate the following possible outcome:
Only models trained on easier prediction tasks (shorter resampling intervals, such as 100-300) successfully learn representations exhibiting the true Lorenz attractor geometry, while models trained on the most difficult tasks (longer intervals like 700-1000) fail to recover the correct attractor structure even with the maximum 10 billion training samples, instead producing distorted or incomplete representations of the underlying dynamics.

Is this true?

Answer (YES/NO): NO